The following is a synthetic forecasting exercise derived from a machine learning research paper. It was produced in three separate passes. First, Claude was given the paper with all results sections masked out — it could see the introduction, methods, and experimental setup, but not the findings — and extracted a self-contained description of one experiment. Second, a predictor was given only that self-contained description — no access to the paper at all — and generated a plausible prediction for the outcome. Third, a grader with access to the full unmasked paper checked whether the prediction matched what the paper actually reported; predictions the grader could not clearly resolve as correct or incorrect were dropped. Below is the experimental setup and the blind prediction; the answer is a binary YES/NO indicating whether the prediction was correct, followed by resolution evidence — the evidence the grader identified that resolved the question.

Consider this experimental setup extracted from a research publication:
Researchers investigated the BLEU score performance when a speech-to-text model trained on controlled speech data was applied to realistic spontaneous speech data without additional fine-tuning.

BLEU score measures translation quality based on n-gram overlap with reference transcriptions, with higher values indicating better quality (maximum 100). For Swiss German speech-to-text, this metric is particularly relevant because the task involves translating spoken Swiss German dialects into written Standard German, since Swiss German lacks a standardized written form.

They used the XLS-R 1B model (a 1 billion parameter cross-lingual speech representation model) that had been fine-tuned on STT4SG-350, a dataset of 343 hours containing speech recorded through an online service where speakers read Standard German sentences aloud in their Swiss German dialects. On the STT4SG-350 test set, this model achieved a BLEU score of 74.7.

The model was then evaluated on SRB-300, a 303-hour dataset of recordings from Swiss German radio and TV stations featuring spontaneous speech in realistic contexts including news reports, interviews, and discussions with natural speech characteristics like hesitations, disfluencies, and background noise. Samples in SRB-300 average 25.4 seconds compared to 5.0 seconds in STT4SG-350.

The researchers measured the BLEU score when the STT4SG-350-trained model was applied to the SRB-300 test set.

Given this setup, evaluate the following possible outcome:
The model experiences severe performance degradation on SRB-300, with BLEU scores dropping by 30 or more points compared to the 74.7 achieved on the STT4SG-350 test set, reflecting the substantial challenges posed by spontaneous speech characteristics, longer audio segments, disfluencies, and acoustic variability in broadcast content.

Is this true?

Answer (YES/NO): YES